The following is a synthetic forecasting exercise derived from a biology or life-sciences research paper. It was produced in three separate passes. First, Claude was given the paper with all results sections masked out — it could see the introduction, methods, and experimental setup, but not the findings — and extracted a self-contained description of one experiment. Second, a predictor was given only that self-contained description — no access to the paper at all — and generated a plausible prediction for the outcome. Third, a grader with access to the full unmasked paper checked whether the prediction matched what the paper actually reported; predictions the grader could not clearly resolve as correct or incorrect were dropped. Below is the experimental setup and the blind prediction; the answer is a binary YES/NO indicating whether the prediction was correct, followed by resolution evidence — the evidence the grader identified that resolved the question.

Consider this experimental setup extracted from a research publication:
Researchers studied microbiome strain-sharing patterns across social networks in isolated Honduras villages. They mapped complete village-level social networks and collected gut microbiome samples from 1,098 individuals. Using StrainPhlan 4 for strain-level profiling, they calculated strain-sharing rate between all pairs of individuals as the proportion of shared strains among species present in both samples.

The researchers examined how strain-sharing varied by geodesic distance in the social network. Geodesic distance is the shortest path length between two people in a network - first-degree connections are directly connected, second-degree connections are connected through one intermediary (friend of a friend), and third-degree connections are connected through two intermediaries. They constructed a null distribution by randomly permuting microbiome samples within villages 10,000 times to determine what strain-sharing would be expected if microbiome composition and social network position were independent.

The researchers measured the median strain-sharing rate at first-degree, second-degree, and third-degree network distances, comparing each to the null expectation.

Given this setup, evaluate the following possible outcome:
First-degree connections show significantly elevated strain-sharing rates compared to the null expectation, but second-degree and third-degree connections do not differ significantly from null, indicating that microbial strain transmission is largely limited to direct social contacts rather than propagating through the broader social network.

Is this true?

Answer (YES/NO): NO